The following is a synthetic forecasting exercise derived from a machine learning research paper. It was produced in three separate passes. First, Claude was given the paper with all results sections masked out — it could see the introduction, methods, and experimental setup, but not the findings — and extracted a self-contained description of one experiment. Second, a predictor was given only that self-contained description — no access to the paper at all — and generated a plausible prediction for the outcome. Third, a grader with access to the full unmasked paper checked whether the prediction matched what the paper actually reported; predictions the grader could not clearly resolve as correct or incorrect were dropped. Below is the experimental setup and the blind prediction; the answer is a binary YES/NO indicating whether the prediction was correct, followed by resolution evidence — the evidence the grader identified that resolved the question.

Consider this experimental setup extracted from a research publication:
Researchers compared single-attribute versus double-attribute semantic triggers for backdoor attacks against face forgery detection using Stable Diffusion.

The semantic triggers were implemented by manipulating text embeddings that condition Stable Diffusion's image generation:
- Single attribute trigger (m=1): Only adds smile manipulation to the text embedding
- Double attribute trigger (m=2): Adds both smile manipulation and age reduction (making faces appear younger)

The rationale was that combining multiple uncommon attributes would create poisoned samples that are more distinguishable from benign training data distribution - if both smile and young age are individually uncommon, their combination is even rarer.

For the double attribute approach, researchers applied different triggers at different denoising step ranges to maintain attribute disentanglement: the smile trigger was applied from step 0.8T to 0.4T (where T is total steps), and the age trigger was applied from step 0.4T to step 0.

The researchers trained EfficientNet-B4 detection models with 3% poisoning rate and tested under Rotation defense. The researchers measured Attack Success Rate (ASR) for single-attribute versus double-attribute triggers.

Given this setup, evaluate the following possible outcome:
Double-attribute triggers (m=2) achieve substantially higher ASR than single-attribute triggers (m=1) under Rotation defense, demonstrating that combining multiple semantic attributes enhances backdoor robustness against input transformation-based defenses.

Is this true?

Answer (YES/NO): NO